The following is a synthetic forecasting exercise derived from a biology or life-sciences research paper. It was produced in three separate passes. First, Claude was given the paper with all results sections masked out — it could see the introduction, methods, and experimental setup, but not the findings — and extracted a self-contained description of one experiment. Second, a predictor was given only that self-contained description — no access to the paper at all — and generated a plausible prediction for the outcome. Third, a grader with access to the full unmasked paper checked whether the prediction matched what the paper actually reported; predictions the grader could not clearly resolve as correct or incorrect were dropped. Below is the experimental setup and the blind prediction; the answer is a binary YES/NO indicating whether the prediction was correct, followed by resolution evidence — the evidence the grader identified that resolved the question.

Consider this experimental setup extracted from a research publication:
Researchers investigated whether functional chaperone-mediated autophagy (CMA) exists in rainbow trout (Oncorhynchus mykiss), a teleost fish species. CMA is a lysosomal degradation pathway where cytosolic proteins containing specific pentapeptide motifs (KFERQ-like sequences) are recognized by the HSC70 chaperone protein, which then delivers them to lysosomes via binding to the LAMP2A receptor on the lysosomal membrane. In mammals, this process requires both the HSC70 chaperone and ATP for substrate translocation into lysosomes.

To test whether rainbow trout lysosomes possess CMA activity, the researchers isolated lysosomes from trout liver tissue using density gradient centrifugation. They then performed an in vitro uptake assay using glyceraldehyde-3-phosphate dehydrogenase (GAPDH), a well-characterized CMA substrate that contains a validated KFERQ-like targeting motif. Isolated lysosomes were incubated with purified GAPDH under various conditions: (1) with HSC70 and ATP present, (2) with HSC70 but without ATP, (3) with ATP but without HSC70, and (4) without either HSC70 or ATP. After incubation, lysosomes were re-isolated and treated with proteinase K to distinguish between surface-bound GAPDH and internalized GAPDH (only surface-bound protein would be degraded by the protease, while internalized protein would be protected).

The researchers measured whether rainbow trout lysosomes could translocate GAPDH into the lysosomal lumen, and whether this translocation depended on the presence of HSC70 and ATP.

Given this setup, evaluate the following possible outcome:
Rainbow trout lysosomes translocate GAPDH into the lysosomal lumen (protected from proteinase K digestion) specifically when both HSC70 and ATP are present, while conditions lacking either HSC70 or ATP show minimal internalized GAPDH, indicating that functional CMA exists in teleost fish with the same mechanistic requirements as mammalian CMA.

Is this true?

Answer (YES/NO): YES